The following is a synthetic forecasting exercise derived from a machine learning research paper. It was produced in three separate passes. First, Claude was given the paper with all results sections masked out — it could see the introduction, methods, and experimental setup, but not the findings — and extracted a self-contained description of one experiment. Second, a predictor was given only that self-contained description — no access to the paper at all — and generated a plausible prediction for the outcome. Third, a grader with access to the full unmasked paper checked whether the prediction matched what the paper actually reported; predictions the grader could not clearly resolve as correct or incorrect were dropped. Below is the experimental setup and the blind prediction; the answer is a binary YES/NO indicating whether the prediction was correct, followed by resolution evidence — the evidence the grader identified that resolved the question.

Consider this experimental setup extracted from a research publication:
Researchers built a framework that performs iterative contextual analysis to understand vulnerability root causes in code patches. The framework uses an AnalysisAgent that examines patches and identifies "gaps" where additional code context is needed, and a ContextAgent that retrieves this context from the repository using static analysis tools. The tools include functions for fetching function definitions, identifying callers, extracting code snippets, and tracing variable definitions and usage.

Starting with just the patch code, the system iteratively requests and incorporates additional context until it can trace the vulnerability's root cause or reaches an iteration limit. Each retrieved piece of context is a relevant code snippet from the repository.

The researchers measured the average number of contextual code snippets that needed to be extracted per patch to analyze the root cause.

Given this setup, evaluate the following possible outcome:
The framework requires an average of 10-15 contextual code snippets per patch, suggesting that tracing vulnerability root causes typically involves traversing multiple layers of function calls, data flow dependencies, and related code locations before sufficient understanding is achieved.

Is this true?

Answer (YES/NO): NO